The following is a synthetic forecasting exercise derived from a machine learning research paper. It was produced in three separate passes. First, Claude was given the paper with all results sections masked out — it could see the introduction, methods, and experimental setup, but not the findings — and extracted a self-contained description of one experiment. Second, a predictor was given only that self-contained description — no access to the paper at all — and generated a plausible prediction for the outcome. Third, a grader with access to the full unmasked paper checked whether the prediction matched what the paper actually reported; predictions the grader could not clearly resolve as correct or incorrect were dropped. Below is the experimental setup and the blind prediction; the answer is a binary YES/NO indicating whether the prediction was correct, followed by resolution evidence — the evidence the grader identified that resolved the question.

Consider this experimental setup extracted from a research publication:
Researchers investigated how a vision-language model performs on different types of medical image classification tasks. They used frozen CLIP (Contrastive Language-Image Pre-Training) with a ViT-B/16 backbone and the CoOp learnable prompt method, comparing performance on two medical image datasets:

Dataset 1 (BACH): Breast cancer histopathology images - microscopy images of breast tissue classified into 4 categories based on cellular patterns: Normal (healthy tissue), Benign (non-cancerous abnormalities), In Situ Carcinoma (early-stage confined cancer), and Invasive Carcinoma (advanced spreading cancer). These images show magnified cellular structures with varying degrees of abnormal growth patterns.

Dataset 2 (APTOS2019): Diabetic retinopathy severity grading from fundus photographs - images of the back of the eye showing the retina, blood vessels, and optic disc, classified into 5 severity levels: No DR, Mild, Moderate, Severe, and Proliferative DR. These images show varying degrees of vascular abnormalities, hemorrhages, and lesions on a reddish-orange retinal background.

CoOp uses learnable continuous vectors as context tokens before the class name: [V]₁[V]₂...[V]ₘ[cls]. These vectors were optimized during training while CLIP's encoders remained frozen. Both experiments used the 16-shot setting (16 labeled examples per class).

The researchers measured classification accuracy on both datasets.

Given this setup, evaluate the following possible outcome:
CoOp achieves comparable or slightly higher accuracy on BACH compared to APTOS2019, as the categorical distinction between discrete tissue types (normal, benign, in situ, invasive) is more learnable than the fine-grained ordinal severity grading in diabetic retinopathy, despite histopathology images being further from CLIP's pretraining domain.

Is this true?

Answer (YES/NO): YES